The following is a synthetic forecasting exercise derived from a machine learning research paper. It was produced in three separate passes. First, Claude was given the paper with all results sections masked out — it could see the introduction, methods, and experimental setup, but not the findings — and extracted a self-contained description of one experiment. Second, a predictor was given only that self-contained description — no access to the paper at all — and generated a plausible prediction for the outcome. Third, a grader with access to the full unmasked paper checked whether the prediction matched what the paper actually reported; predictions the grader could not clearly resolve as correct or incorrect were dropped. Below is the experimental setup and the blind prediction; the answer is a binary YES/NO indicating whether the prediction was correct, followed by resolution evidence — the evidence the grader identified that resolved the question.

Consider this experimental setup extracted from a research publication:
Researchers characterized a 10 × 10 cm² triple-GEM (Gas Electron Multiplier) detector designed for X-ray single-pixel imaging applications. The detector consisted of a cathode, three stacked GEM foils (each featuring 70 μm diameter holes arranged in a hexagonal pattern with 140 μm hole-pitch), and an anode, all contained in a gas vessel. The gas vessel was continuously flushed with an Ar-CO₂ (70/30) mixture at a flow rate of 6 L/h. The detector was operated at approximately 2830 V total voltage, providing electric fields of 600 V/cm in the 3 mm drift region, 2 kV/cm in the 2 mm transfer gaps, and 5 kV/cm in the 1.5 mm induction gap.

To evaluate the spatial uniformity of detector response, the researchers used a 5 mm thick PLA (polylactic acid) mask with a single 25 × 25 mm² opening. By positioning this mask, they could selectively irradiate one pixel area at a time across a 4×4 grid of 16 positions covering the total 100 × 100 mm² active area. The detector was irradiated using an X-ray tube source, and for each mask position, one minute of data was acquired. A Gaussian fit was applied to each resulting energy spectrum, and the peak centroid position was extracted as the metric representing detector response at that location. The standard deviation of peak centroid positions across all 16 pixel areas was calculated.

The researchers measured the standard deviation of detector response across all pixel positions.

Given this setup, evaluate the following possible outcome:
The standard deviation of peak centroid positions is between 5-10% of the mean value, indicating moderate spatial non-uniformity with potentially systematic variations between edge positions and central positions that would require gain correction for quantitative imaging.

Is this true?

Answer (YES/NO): NO